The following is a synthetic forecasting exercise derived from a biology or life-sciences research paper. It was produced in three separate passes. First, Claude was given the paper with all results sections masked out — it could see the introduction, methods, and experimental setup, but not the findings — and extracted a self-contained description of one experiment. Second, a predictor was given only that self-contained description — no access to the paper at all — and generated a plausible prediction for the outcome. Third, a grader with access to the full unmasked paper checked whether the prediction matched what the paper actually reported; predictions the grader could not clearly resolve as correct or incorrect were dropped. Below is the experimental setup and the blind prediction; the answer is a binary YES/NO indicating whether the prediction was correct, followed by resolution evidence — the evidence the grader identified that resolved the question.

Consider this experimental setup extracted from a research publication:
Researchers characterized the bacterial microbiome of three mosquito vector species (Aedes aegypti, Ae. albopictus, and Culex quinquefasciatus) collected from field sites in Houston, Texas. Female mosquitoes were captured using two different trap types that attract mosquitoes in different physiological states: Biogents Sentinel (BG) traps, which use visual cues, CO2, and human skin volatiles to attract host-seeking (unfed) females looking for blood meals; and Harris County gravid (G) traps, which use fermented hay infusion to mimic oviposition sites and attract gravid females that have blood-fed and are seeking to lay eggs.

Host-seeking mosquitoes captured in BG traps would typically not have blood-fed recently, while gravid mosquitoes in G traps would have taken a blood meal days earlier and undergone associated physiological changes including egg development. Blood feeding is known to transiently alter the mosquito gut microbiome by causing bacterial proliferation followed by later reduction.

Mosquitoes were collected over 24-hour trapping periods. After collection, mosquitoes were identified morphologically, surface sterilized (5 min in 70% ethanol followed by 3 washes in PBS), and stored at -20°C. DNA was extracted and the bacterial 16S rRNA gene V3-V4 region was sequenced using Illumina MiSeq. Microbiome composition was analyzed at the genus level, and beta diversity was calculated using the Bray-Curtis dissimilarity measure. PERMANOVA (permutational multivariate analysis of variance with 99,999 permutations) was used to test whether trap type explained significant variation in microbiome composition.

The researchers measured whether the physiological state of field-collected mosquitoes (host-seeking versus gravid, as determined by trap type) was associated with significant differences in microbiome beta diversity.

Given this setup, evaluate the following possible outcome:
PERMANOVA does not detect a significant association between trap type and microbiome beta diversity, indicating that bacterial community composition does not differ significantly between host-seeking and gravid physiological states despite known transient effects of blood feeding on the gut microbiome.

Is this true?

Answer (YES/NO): YES